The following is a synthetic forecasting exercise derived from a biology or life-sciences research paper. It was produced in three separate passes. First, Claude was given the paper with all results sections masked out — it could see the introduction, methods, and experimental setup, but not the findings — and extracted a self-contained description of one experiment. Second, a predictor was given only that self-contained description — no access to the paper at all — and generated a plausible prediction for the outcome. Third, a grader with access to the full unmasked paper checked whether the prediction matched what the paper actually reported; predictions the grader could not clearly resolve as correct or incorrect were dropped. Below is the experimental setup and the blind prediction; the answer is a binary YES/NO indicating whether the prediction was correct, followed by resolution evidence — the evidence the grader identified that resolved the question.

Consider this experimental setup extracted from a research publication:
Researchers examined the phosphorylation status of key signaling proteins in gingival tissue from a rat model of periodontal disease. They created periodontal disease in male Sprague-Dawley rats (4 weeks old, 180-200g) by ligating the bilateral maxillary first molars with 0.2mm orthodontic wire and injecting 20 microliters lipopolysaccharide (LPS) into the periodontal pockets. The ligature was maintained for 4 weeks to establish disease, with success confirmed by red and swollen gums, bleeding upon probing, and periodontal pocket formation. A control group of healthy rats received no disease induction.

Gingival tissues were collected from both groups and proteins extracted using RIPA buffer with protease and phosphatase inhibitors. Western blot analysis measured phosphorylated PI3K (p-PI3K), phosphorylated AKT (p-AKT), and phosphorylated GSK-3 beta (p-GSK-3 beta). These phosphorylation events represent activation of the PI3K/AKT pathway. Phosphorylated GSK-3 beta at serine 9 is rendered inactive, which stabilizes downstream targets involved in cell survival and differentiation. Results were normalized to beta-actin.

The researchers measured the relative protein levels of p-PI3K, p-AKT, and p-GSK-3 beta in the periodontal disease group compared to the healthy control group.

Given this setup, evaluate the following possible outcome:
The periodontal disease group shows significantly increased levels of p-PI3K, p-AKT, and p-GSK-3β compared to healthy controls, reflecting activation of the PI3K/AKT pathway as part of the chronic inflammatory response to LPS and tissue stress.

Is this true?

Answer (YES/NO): NO